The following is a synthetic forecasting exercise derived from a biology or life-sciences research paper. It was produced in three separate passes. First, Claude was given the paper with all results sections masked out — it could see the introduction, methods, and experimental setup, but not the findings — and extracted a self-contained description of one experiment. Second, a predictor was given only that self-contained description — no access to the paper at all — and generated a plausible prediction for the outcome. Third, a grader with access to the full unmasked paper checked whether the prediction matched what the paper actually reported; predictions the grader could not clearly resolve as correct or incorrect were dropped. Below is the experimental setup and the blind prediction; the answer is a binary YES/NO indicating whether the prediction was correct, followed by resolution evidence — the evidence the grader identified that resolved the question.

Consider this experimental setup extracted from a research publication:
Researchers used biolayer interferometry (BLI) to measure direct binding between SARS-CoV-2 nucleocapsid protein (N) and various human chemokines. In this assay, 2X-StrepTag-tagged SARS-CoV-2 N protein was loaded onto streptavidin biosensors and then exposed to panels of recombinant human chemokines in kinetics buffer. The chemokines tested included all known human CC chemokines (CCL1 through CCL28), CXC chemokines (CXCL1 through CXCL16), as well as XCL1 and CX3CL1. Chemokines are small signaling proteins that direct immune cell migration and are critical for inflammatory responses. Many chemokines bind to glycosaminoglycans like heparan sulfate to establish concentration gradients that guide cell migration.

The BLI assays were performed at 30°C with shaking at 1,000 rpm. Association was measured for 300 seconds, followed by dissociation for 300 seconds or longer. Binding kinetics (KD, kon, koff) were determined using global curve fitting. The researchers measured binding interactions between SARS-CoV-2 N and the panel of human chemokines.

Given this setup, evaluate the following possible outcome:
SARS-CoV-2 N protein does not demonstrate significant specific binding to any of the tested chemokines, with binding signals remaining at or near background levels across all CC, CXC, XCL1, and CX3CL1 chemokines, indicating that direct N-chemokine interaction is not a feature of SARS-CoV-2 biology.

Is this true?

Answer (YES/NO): NO